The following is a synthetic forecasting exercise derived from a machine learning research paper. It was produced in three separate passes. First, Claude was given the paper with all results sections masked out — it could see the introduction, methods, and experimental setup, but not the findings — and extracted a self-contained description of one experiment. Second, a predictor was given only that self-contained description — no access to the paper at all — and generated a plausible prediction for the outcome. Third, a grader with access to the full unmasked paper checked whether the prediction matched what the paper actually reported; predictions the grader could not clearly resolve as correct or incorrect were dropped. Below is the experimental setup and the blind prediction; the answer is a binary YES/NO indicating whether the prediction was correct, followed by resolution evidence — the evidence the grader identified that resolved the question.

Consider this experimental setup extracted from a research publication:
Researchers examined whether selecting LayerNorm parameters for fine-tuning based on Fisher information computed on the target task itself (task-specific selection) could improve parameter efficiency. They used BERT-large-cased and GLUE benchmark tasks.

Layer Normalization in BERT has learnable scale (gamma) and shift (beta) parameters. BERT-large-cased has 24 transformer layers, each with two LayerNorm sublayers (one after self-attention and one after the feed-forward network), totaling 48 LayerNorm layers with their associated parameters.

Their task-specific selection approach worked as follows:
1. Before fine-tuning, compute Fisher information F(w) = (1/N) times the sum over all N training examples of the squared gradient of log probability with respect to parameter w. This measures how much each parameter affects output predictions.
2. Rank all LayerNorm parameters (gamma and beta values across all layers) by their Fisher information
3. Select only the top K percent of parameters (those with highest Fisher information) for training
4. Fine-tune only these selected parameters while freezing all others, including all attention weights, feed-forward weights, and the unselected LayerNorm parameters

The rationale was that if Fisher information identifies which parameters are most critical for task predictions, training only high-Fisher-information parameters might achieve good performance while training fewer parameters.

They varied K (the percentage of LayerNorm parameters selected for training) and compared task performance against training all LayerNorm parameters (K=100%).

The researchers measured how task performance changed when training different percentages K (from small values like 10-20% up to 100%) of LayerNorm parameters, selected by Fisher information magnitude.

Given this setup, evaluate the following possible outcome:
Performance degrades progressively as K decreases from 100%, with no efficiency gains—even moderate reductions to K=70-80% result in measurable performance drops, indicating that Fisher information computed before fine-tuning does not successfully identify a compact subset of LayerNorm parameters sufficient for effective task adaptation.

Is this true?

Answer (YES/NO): NO